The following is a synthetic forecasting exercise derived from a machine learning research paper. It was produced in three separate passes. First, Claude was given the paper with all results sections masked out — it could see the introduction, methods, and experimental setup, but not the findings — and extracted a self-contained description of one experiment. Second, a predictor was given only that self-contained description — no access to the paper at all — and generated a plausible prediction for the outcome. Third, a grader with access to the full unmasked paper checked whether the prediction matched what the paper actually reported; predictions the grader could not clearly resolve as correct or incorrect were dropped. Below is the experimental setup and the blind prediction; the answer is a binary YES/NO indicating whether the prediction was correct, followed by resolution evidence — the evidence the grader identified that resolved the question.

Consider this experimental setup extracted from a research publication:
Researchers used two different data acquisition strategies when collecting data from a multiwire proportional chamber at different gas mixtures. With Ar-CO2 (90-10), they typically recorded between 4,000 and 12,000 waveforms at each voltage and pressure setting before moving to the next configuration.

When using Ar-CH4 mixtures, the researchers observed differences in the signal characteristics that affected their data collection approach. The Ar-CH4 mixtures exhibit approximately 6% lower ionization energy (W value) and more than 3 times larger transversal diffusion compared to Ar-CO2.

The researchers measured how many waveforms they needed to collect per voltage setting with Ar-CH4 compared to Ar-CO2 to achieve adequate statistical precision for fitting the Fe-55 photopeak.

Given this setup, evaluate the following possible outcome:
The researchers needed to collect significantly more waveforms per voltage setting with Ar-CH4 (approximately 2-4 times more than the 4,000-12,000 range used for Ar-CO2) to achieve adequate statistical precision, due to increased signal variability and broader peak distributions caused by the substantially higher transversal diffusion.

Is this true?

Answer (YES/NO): YES